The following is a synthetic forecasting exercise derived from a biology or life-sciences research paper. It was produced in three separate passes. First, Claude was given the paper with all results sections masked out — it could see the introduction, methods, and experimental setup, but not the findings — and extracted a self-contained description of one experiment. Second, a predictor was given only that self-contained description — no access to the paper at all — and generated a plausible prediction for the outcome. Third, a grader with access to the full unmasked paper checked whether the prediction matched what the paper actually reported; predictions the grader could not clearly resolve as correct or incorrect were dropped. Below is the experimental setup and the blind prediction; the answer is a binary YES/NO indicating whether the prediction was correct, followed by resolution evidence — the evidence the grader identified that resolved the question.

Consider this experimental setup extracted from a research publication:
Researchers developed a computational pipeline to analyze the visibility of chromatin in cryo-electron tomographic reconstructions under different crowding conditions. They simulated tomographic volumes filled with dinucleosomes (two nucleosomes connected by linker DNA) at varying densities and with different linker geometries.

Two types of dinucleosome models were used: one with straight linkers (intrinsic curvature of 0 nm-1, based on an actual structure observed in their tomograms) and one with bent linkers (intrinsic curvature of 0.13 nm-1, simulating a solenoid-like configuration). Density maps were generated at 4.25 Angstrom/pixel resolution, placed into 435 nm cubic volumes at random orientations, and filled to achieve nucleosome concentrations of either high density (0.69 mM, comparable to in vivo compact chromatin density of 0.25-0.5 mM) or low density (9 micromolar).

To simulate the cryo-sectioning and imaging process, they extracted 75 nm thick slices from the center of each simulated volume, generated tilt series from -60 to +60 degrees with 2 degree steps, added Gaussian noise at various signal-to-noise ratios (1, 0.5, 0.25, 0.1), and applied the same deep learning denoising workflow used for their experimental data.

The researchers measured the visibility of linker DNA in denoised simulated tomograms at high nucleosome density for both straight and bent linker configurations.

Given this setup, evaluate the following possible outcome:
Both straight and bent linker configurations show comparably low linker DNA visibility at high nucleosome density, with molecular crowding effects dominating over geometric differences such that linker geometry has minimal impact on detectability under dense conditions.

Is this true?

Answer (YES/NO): YES